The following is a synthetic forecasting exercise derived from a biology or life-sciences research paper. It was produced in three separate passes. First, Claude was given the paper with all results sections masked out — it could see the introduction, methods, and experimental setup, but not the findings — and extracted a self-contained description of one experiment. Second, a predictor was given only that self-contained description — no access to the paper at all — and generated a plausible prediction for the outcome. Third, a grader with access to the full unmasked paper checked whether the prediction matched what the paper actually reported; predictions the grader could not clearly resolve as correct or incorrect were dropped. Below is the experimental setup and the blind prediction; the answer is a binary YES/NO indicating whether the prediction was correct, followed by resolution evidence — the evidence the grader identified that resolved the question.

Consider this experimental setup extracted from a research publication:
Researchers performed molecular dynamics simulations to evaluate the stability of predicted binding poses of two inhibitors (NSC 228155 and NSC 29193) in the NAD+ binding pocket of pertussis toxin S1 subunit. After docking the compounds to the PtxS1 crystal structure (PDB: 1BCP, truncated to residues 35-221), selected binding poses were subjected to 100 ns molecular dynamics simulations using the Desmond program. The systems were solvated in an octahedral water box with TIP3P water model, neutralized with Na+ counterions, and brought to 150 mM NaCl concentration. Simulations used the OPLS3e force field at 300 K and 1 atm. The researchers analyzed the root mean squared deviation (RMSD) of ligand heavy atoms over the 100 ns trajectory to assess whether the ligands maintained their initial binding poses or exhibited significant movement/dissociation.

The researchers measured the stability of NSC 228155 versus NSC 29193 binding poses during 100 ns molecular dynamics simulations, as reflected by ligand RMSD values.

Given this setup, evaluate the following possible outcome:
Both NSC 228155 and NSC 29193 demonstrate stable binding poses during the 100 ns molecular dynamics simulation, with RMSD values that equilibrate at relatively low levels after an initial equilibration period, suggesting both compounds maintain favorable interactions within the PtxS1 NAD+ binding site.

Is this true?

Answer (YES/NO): NO